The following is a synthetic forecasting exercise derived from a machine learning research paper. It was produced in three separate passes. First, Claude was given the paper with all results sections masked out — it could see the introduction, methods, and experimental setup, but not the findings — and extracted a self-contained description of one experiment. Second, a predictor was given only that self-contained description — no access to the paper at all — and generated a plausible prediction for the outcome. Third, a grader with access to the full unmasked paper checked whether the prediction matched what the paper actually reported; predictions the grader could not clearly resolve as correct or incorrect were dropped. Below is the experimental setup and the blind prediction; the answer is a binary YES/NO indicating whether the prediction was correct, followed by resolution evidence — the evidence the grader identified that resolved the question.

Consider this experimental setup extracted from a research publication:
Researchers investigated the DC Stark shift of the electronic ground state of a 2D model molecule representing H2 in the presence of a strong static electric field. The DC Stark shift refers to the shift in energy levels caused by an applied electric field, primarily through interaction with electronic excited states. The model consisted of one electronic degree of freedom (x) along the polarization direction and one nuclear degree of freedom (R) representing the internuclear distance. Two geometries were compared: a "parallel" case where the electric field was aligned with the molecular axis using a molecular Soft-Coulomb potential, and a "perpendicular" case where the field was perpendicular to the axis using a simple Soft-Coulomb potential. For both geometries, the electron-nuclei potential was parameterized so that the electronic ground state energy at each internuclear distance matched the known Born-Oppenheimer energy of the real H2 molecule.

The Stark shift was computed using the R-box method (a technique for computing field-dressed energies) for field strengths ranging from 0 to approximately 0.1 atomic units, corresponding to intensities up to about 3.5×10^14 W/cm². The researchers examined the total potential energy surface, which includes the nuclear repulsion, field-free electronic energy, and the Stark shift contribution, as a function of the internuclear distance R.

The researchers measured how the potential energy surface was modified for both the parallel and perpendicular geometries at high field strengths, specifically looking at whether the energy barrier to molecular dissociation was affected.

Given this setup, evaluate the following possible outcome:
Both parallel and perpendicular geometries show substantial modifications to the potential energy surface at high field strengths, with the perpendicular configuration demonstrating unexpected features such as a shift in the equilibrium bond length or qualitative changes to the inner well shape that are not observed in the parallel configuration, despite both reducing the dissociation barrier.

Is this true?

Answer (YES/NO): NO